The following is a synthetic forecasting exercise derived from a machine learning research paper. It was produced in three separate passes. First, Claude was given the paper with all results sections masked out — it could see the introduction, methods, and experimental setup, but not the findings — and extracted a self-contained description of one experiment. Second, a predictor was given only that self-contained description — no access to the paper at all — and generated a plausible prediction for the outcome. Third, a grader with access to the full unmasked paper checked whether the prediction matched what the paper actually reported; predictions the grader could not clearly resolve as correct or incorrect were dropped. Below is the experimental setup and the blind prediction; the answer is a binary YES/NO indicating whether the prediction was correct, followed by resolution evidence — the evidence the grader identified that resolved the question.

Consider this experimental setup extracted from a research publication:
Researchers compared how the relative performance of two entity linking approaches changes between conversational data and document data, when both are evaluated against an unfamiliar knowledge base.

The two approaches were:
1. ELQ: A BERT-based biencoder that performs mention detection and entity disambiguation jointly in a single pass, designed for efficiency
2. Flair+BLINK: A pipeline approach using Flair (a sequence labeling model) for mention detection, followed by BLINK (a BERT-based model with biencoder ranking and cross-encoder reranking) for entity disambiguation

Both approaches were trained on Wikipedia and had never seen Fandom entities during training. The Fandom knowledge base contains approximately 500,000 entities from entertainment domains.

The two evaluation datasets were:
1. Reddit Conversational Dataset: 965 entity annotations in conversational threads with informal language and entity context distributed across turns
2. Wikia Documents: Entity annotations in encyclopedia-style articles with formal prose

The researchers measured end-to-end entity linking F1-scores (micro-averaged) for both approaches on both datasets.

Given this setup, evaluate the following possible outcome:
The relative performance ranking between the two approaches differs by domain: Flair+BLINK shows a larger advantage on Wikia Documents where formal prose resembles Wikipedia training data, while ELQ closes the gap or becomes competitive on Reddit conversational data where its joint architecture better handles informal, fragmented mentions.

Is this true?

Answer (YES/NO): NO